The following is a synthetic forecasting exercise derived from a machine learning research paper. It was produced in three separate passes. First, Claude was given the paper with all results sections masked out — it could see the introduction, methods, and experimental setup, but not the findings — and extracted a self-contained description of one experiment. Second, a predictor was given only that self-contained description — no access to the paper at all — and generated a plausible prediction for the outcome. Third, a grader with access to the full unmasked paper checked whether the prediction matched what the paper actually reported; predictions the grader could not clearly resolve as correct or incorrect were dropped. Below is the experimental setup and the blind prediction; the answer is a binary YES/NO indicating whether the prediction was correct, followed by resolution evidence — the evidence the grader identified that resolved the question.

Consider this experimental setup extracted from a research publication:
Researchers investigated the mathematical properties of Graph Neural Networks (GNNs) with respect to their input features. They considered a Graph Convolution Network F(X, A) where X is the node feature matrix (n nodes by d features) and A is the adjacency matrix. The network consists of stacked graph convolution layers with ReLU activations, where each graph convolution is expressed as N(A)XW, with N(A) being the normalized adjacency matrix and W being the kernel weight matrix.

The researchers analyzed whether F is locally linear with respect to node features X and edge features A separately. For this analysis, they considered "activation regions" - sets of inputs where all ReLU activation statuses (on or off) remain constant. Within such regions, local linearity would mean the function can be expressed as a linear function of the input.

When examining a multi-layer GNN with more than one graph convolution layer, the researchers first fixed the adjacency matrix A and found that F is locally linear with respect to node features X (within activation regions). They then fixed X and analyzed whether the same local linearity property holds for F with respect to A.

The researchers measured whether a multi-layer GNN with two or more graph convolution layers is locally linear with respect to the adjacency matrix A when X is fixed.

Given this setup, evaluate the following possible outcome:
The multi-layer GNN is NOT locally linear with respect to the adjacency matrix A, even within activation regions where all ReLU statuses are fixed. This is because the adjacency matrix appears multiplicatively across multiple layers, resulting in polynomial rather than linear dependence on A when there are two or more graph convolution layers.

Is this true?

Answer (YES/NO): YES